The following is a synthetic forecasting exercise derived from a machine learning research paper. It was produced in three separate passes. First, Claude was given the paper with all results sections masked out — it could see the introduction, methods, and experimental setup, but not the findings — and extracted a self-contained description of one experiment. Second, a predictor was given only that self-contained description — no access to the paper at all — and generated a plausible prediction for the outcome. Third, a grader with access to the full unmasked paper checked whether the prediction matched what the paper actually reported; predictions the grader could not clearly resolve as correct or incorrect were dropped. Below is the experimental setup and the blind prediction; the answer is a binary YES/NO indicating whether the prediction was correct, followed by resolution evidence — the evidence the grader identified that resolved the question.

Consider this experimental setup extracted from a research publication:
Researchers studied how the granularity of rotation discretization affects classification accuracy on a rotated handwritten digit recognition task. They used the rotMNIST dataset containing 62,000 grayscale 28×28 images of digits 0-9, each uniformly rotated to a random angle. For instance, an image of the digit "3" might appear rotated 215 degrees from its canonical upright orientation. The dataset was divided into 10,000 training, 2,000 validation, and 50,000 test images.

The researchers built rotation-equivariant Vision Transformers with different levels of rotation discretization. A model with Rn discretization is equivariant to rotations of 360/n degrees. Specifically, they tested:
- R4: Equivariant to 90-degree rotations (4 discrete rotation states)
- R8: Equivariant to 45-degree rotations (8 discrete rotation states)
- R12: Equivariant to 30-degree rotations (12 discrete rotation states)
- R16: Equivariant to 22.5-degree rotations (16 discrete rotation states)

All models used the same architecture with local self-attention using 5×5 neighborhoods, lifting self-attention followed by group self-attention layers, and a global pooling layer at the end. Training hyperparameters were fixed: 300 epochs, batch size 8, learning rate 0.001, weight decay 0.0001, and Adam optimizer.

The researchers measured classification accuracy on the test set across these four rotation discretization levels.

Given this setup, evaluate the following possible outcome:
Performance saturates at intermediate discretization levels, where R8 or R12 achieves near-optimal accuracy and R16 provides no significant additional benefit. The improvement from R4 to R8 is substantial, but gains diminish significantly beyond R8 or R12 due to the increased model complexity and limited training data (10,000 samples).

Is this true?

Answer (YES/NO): YES